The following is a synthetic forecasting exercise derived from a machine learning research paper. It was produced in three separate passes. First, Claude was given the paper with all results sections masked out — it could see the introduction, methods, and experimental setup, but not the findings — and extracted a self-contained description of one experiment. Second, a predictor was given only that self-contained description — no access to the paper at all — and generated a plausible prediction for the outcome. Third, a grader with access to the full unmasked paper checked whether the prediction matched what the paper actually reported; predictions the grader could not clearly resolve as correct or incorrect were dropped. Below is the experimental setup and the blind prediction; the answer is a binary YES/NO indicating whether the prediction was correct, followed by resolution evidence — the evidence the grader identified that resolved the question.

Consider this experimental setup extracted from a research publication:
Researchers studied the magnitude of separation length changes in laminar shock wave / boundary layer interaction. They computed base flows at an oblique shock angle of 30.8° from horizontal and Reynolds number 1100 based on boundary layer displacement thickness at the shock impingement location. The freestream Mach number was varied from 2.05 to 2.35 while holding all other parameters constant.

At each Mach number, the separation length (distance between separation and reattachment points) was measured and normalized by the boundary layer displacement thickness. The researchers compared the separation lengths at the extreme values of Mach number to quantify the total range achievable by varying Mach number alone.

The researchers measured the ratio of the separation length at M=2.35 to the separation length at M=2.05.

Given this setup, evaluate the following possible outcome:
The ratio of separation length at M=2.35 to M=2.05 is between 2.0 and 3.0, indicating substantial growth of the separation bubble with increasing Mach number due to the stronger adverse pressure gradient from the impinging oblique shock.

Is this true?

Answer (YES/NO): NO